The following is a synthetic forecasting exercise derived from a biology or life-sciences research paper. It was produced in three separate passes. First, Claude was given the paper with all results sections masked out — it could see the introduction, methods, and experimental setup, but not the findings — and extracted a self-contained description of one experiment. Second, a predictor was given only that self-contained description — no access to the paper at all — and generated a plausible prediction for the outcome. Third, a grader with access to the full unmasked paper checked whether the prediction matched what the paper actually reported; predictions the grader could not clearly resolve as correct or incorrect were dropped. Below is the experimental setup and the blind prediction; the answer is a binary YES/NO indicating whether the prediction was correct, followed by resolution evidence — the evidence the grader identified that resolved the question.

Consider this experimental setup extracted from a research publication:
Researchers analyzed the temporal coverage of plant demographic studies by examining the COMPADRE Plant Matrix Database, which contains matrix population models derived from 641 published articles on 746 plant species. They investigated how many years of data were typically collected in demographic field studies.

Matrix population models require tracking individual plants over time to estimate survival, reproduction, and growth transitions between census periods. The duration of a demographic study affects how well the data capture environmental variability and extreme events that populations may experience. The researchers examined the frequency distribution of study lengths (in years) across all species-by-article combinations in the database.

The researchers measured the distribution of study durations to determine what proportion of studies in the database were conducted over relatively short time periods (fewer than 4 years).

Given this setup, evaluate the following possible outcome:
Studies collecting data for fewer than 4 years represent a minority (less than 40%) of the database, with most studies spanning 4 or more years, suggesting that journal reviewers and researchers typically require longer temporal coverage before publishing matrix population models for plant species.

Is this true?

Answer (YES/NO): NO